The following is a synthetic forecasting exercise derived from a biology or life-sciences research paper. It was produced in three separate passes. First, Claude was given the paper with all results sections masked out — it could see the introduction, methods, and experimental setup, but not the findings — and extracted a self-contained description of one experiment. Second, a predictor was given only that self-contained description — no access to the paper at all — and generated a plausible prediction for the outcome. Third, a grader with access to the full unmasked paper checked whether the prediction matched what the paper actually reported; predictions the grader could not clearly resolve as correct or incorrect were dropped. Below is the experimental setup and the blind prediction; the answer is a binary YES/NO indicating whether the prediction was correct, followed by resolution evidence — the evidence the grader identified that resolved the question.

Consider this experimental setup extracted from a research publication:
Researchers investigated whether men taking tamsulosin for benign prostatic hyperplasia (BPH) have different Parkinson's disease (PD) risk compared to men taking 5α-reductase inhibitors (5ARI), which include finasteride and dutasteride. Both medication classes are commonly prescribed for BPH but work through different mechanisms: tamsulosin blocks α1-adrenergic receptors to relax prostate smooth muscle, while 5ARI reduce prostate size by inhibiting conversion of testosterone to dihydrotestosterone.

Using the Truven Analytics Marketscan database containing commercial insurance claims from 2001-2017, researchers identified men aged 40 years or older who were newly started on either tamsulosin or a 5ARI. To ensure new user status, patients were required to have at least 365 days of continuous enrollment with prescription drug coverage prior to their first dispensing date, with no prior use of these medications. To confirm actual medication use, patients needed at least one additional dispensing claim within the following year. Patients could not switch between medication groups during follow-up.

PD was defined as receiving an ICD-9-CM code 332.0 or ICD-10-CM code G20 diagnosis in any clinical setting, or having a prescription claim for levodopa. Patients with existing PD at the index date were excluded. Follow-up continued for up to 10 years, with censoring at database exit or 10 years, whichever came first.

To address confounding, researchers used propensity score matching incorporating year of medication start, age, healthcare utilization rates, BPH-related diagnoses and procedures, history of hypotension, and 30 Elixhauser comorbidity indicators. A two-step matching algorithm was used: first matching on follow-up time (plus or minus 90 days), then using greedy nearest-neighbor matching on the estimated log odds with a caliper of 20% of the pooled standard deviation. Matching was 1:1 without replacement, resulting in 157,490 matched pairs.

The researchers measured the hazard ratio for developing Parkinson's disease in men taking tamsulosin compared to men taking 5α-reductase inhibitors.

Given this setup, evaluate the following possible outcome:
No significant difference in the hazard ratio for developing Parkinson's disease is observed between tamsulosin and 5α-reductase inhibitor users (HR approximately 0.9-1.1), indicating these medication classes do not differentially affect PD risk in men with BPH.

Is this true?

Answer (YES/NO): YES